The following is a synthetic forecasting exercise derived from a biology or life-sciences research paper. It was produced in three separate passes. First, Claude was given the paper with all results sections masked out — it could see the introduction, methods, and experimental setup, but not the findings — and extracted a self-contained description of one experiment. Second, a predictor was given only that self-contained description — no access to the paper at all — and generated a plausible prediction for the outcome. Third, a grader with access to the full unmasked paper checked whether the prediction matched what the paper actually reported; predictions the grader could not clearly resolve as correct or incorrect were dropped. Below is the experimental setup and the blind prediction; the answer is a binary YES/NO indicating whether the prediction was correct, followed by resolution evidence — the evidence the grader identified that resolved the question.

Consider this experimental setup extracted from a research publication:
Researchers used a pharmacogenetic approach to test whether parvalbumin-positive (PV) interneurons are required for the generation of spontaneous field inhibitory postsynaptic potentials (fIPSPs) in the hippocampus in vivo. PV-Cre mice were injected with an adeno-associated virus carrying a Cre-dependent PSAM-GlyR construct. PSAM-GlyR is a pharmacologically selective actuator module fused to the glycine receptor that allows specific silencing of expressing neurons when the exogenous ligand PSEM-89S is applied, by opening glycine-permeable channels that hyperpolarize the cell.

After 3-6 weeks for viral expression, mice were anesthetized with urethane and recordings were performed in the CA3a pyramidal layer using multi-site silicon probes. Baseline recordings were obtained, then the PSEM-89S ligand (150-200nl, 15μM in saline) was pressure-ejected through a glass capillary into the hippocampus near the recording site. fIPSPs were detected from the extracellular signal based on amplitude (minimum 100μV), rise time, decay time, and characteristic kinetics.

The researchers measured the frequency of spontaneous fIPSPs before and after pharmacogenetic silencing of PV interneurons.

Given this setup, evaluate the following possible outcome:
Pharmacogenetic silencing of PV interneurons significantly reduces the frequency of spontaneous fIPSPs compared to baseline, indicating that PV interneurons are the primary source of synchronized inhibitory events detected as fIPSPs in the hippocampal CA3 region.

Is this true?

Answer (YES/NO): YES